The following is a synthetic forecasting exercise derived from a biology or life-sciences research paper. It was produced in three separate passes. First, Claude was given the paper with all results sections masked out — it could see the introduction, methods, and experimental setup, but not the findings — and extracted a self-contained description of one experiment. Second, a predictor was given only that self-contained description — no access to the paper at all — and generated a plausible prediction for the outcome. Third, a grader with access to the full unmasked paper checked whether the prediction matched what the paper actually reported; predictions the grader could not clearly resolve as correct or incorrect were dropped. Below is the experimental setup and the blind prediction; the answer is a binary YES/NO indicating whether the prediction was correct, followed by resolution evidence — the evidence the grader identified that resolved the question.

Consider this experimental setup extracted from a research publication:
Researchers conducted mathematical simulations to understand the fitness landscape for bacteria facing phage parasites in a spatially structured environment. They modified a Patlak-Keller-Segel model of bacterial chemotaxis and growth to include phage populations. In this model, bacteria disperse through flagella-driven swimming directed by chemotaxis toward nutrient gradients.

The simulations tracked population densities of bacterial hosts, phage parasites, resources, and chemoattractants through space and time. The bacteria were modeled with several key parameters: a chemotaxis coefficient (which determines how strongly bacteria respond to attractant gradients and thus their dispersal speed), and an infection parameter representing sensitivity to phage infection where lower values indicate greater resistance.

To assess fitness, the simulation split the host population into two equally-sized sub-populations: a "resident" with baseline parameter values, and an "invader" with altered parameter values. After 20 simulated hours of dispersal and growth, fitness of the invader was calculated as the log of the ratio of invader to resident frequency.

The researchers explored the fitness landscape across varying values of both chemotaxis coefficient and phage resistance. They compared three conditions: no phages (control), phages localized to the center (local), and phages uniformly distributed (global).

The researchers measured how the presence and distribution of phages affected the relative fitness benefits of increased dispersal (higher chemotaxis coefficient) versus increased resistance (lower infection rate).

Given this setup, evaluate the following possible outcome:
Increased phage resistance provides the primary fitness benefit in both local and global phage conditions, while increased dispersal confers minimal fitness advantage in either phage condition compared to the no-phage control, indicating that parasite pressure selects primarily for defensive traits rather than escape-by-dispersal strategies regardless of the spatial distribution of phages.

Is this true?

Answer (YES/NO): YES